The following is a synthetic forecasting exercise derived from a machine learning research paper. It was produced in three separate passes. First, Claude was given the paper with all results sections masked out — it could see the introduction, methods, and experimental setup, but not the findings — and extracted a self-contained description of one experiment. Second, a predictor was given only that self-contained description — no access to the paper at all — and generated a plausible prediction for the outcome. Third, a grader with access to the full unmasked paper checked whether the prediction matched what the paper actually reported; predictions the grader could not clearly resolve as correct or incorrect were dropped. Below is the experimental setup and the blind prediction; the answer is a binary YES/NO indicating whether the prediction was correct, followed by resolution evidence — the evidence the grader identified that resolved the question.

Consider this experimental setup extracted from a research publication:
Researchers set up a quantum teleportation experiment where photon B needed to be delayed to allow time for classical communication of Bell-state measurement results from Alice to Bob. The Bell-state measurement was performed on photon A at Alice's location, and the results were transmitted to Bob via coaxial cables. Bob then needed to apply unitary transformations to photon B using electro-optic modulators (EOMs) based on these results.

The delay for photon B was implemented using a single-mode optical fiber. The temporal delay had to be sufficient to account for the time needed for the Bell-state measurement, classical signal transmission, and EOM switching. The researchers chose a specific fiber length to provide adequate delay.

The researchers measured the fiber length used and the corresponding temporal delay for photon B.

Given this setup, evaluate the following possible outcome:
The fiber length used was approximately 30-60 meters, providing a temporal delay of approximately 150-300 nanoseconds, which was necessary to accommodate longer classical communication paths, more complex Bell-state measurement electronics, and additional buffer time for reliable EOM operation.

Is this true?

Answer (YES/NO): NO